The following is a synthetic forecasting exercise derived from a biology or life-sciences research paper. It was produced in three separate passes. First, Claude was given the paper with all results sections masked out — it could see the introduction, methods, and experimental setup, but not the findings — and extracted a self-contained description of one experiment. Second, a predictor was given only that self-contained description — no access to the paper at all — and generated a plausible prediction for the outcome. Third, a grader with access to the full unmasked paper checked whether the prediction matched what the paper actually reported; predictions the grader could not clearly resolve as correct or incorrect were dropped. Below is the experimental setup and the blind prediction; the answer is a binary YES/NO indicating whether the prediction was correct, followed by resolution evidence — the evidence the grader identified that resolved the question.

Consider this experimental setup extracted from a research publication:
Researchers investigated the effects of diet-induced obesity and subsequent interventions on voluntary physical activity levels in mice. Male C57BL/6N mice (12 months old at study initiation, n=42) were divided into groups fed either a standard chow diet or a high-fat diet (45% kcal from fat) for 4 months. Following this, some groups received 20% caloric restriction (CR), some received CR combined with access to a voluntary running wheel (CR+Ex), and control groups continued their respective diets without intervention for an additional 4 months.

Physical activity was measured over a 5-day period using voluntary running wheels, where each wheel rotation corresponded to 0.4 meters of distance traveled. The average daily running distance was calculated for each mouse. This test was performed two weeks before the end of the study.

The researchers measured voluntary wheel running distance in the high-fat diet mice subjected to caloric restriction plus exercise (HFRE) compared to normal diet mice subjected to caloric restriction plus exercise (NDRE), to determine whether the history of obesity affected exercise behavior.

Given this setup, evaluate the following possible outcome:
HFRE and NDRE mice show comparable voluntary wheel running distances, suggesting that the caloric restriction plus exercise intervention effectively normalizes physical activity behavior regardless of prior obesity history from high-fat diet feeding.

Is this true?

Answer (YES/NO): YES